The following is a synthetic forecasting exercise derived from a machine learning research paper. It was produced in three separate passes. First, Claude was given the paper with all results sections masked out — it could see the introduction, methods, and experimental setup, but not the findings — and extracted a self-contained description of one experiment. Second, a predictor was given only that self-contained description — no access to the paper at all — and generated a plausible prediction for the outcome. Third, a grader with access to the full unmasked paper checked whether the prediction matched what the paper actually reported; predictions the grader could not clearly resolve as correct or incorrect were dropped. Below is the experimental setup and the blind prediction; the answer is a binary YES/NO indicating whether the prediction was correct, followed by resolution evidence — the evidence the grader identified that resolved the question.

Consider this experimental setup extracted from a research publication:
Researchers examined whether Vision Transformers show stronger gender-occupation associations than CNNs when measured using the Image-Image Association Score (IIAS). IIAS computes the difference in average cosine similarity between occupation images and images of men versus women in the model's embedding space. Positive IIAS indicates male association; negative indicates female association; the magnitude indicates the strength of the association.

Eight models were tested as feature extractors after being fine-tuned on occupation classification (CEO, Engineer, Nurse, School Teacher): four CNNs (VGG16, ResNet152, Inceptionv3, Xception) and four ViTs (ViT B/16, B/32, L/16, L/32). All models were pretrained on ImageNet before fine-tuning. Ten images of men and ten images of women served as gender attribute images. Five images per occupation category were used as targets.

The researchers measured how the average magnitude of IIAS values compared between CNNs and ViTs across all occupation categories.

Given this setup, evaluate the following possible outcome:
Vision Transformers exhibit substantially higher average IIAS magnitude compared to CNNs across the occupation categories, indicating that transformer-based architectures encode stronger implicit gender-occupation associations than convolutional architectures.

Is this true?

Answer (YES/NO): YES